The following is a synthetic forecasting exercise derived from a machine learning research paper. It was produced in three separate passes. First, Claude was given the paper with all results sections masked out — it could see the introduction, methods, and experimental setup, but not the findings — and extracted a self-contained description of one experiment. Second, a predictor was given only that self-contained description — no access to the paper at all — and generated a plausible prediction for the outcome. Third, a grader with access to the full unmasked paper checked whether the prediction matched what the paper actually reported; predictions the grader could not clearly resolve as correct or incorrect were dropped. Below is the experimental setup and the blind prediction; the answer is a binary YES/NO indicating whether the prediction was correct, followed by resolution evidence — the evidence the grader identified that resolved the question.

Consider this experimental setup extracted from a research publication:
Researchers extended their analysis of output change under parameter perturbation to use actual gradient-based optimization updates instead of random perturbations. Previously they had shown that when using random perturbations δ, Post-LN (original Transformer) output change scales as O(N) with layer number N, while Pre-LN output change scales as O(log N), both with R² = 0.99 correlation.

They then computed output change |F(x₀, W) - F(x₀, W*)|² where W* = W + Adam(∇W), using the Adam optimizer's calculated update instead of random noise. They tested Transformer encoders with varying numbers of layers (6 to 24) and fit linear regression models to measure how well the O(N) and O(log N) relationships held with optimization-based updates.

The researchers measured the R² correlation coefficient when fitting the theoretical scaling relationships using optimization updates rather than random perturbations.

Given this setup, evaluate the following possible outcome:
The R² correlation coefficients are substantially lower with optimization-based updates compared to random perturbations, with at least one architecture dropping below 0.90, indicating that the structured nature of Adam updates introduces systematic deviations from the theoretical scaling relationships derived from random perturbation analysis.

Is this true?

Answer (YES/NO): YES